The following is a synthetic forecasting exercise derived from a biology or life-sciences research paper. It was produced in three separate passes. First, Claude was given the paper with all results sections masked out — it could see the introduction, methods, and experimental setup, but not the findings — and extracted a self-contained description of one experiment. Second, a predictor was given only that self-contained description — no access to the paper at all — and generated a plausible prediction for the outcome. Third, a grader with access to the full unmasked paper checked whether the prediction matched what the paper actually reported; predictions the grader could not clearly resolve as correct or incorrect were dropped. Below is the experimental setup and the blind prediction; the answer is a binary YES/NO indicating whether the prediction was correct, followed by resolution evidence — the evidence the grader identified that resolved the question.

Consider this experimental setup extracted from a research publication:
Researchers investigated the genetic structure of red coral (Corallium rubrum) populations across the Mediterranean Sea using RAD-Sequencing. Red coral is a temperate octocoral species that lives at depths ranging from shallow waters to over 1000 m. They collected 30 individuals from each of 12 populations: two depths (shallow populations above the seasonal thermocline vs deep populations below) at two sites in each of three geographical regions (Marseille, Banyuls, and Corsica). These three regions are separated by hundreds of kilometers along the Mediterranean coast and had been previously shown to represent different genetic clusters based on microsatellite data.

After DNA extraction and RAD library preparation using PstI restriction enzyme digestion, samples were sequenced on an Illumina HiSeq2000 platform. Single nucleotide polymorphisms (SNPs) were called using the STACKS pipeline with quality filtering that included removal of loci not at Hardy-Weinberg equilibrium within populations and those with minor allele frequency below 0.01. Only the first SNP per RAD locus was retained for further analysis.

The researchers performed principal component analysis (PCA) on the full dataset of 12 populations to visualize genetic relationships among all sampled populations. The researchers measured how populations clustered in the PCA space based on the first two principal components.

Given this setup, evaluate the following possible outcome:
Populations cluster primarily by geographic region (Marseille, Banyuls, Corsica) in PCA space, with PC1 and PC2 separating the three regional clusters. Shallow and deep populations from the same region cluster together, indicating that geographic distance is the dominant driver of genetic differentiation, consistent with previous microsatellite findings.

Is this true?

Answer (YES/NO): NO